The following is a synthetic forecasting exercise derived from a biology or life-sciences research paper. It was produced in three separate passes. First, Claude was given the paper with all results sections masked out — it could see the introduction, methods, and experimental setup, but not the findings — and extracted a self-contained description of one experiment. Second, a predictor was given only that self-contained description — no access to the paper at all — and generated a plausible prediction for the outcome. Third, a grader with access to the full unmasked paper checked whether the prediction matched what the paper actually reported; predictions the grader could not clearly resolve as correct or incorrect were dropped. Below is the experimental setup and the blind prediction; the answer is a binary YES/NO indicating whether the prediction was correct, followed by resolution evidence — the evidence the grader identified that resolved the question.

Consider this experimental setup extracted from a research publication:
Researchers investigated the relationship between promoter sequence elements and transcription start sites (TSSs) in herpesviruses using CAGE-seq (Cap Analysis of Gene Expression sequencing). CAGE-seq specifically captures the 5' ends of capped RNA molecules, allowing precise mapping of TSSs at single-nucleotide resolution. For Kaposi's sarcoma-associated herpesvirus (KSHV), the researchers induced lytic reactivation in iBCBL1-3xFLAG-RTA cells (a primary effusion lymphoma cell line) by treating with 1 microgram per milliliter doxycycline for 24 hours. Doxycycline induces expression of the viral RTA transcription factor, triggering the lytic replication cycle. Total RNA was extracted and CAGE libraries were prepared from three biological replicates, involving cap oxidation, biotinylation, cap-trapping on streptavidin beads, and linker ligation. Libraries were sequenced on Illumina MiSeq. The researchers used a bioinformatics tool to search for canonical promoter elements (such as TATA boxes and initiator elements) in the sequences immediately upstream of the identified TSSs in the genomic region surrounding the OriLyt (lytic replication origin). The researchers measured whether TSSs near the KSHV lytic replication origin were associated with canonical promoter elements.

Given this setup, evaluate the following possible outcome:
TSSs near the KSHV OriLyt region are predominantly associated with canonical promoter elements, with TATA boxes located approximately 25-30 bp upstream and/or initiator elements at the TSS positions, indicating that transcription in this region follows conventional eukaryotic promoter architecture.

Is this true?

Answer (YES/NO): YES